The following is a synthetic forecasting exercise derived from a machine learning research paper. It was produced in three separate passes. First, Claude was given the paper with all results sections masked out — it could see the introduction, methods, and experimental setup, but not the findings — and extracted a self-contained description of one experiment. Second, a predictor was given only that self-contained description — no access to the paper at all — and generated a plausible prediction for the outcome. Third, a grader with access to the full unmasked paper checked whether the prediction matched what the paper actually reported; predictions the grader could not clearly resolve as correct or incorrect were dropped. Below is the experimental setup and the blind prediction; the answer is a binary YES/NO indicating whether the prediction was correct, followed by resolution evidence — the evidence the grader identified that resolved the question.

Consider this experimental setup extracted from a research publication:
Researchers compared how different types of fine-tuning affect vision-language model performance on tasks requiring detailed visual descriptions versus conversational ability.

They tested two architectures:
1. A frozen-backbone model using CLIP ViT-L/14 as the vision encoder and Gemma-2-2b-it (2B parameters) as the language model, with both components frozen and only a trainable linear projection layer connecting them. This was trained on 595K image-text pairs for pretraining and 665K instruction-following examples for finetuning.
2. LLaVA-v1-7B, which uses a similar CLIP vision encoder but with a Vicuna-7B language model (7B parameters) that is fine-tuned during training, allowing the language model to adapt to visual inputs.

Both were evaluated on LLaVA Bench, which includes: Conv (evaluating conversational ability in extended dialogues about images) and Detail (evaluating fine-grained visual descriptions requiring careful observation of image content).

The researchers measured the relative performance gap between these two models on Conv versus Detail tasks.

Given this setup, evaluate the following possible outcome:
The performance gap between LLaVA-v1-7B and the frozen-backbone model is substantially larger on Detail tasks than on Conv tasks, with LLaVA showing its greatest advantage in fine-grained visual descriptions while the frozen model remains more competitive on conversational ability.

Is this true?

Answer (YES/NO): YES